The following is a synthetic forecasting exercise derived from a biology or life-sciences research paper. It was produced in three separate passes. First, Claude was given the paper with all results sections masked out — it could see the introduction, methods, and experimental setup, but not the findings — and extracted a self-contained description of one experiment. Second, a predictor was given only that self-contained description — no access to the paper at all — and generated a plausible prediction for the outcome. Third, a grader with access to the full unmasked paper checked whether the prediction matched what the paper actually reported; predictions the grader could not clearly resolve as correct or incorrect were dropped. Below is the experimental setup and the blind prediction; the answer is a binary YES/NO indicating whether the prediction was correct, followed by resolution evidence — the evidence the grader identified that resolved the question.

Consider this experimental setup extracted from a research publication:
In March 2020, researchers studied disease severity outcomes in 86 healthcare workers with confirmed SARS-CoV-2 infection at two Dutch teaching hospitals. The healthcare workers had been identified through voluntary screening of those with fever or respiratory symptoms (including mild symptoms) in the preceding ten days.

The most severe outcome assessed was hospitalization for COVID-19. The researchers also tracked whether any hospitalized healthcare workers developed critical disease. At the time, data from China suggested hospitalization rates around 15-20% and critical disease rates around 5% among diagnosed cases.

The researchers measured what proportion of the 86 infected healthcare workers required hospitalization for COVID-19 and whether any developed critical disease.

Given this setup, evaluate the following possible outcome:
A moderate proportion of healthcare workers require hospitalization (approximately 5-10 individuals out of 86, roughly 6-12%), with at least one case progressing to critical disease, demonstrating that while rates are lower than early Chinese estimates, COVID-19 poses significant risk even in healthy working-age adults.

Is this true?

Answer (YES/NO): NO